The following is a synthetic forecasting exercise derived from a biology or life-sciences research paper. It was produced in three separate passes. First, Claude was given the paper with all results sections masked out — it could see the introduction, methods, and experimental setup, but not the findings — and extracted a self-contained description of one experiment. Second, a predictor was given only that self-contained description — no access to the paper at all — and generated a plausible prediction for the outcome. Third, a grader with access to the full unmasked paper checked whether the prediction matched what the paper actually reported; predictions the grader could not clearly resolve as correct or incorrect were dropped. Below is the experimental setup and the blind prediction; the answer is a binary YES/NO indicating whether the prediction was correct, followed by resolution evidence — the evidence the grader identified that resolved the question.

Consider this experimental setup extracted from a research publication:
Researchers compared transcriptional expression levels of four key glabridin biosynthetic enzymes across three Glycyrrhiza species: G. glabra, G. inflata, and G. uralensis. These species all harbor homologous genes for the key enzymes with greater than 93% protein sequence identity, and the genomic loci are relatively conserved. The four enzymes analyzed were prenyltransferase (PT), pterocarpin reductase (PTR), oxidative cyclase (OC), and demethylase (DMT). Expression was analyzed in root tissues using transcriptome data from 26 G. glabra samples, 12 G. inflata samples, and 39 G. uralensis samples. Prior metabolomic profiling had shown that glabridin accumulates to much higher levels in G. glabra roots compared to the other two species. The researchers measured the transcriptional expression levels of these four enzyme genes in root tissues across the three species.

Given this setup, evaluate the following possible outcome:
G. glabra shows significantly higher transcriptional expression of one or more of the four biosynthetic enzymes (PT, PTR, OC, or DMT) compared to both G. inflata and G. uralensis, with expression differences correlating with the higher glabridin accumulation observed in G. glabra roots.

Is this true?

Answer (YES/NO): YES